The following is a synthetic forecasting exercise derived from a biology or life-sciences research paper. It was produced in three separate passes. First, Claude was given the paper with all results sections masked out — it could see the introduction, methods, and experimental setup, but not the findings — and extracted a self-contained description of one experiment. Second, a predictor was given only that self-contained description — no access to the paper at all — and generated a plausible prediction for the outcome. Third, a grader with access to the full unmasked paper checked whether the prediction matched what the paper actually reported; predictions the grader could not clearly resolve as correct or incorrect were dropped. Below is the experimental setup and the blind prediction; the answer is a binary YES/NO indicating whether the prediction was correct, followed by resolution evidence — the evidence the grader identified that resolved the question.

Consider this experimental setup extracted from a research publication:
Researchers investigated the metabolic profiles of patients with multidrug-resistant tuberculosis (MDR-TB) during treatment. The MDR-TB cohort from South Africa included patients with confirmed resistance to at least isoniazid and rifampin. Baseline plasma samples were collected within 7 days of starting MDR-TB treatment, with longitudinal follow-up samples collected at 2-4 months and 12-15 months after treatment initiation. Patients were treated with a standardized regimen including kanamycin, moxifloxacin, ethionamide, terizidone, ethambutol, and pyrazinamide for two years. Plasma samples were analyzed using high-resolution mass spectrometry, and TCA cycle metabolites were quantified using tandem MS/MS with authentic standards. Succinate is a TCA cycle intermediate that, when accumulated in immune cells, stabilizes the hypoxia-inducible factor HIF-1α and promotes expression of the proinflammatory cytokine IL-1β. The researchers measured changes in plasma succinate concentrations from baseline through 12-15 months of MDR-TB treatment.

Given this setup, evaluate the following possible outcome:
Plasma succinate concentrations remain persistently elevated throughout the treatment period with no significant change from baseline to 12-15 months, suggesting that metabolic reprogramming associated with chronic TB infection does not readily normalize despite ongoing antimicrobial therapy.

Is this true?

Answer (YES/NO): NO